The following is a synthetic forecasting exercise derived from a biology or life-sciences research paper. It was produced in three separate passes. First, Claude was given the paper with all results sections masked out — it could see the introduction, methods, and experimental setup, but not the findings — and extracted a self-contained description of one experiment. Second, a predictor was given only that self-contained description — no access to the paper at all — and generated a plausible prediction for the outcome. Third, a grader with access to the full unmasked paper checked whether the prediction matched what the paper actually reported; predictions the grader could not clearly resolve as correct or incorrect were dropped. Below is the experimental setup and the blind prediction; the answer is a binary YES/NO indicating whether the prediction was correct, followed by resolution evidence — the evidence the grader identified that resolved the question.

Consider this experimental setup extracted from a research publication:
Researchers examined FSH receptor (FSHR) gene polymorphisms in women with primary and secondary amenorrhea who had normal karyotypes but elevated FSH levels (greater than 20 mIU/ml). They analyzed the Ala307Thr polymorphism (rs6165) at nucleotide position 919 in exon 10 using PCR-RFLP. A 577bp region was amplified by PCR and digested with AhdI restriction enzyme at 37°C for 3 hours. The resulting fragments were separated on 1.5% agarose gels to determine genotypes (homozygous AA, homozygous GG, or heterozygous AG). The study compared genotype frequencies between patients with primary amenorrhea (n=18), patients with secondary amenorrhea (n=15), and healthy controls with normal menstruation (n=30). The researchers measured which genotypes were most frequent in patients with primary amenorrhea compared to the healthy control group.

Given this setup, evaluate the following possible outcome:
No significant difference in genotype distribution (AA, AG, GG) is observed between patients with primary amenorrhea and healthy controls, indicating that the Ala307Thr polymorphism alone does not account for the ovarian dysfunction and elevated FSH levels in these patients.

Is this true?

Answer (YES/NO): NO